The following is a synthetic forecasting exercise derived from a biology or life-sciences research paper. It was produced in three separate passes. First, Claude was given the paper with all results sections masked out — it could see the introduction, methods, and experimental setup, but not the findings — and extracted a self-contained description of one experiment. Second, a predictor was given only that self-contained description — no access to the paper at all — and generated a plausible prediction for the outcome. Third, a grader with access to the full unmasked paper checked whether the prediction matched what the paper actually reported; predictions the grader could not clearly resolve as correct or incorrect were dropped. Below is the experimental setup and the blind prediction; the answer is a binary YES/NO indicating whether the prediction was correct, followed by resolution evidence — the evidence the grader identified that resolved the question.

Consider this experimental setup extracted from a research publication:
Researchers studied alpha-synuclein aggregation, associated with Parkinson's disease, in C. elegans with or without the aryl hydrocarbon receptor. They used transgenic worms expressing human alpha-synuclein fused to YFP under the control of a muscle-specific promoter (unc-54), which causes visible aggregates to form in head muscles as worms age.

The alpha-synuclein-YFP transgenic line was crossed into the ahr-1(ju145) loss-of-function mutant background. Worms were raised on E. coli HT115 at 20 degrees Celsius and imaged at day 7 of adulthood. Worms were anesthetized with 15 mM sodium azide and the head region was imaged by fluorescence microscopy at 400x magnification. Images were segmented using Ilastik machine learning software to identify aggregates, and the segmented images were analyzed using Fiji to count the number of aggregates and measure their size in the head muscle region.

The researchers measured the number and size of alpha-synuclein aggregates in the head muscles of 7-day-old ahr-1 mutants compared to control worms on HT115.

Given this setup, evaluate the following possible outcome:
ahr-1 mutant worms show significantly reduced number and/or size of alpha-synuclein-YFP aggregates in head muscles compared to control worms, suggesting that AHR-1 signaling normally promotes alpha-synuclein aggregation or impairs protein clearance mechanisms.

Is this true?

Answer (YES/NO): NO